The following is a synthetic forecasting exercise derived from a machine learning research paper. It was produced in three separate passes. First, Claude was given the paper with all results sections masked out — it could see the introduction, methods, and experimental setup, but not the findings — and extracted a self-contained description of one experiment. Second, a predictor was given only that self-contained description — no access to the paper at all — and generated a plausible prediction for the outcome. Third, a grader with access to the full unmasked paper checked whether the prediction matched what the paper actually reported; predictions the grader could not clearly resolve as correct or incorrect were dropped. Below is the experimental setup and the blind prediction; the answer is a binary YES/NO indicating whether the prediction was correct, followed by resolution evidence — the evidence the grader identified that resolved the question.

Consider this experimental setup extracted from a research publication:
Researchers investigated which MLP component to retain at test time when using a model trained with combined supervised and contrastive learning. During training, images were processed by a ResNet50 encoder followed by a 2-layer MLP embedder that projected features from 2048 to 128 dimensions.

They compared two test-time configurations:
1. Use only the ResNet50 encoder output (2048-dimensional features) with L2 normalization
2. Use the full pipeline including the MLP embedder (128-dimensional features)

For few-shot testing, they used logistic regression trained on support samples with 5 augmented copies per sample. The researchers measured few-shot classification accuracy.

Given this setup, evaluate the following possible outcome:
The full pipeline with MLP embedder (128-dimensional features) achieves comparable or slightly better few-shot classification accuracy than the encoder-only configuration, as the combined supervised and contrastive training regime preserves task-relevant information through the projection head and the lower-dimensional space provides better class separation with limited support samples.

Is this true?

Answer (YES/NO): NO